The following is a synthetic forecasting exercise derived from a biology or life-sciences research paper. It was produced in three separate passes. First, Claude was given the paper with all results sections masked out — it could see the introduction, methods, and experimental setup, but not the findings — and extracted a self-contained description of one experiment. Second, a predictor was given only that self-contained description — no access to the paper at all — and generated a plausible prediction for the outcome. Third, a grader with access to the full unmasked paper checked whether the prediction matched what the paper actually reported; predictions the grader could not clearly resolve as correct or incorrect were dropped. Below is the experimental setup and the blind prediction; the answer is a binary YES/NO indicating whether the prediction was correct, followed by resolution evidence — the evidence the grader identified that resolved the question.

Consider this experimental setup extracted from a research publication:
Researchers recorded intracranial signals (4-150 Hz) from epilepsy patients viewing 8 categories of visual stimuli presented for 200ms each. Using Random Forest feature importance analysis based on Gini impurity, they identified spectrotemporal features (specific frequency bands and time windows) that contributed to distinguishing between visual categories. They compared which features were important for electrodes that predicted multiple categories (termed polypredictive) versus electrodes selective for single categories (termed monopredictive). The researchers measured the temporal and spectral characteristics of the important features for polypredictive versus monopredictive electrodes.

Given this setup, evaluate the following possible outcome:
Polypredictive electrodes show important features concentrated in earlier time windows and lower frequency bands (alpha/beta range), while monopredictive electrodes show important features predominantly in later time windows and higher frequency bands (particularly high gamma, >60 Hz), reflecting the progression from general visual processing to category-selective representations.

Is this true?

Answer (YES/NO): NO